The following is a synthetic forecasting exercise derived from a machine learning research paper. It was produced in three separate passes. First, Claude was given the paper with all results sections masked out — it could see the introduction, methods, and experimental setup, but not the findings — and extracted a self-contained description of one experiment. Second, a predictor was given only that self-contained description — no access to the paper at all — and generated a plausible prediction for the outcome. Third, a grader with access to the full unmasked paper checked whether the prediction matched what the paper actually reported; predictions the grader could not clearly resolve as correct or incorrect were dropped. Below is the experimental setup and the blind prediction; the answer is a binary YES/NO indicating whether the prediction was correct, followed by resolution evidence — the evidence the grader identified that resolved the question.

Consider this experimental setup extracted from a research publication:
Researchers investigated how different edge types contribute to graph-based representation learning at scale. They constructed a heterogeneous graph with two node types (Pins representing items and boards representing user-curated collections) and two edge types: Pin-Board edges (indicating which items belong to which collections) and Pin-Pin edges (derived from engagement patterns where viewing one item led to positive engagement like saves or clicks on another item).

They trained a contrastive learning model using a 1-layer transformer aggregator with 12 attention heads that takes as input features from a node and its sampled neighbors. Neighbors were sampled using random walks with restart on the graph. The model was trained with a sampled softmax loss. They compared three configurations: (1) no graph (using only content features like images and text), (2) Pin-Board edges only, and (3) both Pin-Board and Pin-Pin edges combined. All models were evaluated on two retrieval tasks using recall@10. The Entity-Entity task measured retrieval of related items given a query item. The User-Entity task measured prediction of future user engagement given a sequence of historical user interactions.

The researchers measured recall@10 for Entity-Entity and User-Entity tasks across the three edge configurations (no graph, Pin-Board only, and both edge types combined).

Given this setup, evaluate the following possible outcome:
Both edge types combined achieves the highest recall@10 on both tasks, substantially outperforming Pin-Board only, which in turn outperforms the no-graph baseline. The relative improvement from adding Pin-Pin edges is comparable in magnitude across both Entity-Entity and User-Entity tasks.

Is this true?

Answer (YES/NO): NO